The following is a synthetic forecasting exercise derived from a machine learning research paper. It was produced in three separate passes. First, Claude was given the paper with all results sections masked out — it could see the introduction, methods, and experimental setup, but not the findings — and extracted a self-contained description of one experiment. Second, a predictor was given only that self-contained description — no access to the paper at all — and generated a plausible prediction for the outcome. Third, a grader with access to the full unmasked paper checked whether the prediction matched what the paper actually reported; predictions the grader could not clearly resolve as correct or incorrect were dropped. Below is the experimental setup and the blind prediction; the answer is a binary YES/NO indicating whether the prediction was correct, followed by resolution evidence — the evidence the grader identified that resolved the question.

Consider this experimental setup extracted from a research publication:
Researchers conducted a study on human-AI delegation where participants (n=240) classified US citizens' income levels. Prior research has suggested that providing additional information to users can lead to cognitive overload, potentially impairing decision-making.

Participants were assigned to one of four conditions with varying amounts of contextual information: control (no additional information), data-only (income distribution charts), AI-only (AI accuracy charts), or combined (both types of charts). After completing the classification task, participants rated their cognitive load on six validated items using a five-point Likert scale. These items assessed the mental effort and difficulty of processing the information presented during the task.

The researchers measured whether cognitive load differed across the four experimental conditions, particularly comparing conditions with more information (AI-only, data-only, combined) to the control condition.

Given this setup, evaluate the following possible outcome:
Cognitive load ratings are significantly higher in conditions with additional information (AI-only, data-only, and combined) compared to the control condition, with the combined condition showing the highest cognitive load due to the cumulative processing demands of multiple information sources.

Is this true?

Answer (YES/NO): NO